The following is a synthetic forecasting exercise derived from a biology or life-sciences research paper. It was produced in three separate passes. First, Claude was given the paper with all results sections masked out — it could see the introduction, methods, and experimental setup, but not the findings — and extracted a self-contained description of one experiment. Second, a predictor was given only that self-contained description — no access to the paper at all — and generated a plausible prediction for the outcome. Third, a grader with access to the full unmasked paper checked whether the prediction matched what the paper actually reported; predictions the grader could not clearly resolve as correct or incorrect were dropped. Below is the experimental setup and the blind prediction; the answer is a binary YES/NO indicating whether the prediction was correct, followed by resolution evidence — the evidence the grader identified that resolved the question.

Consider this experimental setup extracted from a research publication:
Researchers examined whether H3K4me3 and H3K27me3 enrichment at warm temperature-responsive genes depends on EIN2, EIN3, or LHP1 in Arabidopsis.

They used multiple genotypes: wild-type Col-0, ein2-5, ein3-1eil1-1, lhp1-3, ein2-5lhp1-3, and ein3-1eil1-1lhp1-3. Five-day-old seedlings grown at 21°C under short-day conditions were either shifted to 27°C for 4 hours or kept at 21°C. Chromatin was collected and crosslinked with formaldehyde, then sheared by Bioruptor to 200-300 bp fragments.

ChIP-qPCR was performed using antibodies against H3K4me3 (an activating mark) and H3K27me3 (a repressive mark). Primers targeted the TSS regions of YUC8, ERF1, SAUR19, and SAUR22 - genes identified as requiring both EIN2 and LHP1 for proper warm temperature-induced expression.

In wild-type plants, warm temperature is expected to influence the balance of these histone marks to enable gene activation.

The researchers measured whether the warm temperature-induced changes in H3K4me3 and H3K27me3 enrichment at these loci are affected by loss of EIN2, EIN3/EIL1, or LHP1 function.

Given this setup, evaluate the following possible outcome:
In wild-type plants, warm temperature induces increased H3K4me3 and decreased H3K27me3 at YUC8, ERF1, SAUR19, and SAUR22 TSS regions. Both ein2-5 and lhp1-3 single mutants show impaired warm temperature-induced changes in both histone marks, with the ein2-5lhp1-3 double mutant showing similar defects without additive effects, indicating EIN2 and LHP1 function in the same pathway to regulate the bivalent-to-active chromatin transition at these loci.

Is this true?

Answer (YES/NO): NO